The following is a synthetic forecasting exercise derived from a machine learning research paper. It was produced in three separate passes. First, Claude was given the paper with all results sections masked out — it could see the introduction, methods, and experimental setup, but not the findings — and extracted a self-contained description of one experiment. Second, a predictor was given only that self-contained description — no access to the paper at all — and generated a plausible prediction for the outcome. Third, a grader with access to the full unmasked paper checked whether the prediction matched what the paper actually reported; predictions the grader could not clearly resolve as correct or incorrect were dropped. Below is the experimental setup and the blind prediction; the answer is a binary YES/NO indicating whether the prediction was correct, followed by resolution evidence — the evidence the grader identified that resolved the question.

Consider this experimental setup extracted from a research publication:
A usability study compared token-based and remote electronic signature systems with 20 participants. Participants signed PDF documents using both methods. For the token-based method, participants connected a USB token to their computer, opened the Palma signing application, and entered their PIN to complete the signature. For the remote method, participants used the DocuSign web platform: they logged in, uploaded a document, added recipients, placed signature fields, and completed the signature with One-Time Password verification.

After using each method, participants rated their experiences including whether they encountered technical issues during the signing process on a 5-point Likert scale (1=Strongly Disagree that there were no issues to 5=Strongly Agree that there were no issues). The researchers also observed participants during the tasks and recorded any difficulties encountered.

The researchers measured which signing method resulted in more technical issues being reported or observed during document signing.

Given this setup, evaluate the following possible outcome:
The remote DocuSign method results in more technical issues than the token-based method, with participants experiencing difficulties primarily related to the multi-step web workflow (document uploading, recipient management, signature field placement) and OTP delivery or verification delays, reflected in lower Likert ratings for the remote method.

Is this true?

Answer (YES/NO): NO